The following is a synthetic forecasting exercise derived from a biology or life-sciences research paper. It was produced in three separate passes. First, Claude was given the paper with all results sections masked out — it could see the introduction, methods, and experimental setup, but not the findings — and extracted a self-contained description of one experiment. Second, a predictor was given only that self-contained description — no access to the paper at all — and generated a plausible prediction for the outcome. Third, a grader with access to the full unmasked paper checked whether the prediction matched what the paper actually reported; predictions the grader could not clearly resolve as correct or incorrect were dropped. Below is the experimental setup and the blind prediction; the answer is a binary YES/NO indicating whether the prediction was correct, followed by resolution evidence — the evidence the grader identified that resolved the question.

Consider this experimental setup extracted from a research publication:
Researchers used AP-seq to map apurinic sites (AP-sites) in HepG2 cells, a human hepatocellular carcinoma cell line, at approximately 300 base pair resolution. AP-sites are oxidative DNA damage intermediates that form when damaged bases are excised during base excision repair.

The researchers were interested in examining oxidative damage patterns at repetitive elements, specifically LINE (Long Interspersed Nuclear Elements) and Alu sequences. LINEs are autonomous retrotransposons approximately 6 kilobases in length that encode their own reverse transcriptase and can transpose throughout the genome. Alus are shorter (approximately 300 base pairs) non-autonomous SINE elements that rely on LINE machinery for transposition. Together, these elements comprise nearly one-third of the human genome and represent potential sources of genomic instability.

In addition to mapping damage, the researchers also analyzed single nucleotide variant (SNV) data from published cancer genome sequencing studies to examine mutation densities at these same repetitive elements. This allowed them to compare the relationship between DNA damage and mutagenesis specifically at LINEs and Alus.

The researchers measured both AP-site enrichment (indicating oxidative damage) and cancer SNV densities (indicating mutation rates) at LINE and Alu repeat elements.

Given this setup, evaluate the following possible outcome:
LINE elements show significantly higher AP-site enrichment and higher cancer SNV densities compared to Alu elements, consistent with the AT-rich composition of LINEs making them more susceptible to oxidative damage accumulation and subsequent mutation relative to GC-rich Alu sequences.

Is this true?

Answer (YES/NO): NO